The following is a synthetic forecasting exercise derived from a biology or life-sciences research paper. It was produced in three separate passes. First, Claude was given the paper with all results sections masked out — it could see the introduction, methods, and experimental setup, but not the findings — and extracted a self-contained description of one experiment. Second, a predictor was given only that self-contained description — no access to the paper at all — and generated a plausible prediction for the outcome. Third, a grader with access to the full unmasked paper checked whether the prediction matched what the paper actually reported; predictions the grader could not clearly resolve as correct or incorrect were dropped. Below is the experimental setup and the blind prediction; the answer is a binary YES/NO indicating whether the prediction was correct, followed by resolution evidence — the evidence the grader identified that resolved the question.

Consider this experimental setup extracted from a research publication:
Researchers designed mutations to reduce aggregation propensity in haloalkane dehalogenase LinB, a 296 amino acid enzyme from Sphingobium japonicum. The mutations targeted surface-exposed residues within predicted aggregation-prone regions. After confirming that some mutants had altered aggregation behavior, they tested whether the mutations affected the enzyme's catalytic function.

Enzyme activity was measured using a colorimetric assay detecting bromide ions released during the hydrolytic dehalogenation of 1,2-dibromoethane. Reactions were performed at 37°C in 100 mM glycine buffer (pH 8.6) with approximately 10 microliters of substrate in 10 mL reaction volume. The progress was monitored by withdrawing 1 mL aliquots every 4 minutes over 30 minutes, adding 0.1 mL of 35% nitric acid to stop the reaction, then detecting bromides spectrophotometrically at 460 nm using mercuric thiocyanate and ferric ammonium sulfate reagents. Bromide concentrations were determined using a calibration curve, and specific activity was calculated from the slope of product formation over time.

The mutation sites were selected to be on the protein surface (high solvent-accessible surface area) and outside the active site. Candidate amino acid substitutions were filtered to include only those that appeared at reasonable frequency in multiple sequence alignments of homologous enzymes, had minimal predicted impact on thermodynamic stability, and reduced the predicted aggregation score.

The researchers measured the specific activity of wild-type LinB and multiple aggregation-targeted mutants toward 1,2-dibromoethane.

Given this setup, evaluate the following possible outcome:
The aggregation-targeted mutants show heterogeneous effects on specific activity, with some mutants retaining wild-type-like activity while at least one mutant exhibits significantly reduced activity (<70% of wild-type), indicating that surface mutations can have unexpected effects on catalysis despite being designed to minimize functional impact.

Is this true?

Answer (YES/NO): NO